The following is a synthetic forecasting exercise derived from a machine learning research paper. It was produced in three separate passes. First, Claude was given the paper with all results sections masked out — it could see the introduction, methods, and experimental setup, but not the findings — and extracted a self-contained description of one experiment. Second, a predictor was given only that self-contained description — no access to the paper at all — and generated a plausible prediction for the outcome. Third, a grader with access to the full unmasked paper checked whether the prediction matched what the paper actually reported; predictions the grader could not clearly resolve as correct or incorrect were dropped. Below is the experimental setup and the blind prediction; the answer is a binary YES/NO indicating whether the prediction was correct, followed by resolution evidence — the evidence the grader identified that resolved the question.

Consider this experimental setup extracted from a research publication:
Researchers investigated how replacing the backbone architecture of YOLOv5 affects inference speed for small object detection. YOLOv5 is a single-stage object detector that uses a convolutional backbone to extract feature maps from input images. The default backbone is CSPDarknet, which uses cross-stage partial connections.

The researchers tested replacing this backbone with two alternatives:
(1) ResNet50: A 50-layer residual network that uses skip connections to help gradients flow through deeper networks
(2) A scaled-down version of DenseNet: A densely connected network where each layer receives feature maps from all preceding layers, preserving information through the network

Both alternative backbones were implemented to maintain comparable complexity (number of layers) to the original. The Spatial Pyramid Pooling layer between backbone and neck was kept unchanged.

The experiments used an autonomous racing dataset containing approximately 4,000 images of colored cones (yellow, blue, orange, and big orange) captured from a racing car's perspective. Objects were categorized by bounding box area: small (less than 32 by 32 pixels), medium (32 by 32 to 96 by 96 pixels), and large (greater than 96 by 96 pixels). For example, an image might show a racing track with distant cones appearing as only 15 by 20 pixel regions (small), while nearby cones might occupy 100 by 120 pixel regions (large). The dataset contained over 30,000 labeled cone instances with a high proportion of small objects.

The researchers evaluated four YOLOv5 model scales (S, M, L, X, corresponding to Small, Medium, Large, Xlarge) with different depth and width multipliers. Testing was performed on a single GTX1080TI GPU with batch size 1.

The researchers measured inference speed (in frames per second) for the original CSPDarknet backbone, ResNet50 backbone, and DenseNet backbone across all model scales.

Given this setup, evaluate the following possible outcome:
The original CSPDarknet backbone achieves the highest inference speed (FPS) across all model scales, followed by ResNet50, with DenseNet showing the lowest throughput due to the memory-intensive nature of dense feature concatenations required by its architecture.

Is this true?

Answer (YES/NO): NO